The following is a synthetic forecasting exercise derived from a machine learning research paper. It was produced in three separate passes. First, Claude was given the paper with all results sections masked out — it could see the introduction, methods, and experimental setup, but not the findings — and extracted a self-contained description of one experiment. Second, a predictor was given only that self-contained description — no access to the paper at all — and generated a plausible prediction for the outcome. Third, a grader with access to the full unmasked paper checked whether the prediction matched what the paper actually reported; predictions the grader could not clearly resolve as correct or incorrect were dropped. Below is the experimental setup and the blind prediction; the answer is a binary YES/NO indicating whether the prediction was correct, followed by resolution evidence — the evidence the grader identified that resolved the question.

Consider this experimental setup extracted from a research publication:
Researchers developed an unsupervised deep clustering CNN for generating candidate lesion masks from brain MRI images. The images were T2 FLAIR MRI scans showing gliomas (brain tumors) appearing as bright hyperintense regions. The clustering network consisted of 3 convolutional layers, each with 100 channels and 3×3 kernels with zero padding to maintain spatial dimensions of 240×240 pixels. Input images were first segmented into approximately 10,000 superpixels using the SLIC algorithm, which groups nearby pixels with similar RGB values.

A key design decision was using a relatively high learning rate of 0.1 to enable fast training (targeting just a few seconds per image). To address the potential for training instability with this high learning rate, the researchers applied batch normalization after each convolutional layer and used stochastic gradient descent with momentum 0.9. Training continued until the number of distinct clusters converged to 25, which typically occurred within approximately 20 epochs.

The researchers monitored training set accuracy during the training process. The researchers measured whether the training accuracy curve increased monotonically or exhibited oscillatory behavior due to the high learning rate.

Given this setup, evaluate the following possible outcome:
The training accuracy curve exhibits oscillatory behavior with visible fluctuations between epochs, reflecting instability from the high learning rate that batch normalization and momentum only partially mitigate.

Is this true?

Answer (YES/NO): NO